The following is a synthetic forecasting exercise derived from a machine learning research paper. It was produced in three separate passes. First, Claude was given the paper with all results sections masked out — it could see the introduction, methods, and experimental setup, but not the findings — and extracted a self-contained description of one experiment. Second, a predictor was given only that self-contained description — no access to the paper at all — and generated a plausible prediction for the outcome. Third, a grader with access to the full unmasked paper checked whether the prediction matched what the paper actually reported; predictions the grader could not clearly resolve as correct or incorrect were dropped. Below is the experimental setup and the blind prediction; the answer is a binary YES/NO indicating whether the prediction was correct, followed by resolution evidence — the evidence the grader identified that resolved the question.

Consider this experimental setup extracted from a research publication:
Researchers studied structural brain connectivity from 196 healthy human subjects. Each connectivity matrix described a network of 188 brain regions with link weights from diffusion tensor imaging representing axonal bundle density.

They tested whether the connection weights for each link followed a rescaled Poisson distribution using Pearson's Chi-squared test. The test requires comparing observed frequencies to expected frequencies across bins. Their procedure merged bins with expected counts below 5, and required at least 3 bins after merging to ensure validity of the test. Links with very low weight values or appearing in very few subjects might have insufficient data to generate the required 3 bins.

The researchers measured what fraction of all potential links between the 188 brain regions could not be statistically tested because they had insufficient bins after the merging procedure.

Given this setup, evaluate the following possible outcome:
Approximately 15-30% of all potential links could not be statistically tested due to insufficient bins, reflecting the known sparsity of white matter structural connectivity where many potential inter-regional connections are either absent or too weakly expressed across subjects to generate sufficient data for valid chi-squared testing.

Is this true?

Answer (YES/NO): NO